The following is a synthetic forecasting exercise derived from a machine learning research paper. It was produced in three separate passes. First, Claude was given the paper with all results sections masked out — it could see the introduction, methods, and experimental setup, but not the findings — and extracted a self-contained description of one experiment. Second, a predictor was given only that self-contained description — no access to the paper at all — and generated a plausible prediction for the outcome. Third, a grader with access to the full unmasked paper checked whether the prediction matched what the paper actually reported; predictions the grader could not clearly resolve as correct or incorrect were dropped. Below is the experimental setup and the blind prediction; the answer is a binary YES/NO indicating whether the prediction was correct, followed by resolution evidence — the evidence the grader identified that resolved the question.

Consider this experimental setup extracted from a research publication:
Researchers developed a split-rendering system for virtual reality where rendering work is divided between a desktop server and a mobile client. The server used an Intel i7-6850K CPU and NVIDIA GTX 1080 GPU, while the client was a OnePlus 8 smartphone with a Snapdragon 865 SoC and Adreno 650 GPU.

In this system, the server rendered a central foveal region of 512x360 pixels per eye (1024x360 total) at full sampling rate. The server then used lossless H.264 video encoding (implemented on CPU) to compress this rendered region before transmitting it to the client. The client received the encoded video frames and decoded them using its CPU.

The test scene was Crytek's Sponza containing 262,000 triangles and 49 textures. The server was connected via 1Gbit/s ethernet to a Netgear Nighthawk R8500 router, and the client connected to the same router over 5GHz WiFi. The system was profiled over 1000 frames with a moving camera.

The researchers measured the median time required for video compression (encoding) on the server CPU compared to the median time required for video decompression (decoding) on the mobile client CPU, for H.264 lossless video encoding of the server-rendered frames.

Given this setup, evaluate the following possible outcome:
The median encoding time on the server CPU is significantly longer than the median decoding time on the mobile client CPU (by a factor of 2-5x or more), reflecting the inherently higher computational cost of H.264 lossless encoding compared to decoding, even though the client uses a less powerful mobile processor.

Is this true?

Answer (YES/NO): NO